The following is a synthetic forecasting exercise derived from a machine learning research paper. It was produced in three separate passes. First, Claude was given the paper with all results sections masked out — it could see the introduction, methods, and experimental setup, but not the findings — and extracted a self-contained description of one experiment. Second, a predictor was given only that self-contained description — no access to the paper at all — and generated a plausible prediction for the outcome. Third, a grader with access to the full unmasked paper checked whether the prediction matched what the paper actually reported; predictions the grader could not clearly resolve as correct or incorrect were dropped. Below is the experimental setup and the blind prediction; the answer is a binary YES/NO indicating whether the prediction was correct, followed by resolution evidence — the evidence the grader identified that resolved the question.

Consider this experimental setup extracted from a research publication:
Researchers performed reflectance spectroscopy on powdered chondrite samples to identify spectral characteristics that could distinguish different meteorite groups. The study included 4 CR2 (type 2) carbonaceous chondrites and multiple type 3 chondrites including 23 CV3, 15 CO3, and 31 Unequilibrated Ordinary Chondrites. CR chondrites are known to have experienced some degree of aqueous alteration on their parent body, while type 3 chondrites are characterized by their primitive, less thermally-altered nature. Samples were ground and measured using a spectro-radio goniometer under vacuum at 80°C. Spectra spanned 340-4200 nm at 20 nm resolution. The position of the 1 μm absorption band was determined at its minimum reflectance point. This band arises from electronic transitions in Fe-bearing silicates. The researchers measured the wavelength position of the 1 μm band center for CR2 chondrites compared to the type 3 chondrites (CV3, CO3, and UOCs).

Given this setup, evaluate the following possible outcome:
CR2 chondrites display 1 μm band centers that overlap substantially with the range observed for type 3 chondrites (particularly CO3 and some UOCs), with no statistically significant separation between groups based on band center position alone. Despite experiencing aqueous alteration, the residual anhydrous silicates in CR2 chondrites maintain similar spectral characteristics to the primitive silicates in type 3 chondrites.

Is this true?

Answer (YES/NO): NO